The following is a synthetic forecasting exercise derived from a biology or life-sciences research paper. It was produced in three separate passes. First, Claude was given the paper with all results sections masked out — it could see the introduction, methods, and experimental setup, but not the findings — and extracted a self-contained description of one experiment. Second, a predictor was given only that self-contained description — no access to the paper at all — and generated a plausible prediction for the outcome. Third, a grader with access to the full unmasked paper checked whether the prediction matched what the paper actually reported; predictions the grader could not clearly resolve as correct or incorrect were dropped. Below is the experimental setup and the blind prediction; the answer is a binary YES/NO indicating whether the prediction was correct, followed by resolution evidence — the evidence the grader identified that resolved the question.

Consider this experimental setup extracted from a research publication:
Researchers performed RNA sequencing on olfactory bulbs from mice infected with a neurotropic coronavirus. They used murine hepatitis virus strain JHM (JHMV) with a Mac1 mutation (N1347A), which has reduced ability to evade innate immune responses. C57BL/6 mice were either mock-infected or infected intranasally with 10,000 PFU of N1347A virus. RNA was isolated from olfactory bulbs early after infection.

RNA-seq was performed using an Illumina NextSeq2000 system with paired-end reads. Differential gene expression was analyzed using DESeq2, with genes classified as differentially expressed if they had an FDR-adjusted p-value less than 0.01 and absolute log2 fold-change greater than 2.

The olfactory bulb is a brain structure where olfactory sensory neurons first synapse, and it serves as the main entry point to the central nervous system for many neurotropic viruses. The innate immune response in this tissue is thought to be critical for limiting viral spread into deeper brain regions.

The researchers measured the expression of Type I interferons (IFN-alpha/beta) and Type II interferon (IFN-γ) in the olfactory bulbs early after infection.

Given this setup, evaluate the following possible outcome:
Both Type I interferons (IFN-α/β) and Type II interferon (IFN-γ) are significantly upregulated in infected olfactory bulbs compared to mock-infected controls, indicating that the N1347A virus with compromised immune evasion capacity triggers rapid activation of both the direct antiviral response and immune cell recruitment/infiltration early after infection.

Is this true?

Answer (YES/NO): NO